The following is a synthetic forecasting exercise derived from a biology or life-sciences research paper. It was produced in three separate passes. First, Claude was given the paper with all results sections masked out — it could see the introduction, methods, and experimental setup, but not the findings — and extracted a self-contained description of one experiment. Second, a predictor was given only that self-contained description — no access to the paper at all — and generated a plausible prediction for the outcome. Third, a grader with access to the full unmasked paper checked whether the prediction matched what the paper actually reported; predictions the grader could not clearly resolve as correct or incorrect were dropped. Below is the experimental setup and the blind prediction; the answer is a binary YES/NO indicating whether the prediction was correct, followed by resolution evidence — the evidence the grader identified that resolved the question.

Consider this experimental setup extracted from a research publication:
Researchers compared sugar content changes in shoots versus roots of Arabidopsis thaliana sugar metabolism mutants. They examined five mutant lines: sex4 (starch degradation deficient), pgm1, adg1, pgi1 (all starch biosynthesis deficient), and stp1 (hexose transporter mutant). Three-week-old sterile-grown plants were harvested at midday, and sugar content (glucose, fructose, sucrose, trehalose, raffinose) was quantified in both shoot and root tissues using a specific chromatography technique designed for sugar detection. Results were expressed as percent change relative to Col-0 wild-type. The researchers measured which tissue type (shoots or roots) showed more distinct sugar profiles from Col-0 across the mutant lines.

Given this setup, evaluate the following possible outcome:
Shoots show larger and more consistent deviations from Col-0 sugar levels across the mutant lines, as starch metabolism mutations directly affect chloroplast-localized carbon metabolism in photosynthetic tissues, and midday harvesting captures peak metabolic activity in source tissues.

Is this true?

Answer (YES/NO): NO